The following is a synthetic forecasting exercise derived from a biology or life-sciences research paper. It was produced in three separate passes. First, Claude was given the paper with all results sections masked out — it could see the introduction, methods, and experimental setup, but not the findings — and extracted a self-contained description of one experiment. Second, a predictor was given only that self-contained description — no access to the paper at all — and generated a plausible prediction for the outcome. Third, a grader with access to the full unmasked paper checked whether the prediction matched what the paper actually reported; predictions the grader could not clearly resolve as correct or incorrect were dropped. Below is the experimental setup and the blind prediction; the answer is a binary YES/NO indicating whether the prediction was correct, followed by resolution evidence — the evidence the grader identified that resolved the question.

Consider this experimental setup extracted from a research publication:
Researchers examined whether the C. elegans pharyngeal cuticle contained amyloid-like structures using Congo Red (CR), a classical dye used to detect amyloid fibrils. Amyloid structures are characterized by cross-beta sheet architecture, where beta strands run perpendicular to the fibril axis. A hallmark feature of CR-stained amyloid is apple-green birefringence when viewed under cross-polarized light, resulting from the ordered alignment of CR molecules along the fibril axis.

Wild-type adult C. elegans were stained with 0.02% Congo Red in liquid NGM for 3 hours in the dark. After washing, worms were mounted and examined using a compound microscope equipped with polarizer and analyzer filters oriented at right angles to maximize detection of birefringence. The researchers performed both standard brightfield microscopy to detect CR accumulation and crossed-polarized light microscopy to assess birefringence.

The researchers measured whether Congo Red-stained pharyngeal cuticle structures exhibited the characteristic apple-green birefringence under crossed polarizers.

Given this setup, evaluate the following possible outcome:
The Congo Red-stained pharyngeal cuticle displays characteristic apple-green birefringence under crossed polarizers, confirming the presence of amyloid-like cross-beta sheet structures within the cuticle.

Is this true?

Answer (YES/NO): NO